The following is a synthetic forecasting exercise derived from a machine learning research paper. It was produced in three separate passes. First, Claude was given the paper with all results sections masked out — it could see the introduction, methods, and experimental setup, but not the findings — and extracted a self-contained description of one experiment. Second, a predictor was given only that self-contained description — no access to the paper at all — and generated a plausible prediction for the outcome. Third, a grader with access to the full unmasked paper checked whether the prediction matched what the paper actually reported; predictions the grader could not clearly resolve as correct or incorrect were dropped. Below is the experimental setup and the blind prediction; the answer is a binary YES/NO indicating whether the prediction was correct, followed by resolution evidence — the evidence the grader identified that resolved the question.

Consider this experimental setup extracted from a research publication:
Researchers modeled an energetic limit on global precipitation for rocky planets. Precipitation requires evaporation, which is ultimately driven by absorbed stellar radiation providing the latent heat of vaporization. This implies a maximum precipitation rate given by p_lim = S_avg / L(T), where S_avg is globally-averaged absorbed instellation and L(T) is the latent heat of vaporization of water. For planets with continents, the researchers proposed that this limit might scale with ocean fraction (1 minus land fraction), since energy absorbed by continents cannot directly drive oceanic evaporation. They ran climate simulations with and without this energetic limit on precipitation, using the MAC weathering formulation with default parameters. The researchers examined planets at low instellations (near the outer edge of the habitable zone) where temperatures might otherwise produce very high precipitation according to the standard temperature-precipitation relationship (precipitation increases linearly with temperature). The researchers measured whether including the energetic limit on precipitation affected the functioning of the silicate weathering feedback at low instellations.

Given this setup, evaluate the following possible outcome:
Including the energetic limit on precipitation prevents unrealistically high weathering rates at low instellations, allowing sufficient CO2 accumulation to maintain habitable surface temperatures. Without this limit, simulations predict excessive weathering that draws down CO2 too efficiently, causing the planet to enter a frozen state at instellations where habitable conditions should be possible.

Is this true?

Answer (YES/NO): NO